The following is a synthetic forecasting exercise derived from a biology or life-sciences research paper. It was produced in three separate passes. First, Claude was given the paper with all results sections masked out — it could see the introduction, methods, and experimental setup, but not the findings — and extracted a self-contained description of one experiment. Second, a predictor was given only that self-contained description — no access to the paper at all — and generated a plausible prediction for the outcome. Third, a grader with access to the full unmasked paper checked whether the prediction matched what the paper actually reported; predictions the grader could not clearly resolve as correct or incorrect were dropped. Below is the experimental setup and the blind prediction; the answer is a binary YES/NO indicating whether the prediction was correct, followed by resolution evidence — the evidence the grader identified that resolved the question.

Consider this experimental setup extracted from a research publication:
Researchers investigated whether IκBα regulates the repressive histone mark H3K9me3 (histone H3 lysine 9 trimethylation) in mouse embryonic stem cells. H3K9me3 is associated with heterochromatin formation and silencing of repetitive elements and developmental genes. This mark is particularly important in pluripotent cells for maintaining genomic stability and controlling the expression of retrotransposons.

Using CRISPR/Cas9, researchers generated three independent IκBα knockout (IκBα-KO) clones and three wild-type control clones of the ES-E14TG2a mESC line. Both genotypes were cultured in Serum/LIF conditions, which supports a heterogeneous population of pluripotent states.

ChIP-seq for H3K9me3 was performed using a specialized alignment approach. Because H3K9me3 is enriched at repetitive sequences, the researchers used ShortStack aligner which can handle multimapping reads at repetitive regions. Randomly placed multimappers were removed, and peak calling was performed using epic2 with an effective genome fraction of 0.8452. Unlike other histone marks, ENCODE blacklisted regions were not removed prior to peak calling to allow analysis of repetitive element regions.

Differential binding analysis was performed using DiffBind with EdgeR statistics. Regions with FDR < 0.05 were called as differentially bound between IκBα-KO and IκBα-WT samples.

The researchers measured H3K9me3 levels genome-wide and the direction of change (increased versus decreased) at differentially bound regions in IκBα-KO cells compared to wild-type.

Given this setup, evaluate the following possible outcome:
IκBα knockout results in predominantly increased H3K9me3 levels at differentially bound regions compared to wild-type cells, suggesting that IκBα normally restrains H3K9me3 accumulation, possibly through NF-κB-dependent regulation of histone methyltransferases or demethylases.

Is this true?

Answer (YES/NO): NO